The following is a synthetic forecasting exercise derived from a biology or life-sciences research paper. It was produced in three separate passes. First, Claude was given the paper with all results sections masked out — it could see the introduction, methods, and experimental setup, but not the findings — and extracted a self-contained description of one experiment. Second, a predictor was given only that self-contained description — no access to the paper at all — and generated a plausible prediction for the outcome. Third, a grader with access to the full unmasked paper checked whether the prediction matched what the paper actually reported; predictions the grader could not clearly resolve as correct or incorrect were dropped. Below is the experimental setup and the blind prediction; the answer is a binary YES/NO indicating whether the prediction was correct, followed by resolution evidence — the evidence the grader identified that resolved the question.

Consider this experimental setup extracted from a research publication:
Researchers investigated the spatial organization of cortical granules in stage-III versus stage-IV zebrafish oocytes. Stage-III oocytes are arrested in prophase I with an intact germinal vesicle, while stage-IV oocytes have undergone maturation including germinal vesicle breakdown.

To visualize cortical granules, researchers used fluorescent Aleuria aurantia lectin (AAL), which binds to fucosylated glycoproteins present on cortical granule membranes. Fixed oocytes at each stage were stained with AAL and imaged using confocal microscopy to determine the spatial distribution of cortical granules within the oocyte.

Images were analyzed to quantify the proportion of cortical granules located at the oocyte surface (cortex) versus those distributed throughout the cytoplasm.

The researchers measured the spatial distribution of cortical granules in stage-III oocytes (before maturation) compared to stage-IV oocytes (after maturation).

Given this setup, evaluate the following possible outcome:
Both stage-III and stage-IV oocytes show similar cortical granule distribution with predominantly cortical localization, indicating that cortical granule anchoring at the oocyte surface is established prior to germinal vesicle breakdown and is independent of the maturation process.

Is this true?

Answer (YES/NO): NO